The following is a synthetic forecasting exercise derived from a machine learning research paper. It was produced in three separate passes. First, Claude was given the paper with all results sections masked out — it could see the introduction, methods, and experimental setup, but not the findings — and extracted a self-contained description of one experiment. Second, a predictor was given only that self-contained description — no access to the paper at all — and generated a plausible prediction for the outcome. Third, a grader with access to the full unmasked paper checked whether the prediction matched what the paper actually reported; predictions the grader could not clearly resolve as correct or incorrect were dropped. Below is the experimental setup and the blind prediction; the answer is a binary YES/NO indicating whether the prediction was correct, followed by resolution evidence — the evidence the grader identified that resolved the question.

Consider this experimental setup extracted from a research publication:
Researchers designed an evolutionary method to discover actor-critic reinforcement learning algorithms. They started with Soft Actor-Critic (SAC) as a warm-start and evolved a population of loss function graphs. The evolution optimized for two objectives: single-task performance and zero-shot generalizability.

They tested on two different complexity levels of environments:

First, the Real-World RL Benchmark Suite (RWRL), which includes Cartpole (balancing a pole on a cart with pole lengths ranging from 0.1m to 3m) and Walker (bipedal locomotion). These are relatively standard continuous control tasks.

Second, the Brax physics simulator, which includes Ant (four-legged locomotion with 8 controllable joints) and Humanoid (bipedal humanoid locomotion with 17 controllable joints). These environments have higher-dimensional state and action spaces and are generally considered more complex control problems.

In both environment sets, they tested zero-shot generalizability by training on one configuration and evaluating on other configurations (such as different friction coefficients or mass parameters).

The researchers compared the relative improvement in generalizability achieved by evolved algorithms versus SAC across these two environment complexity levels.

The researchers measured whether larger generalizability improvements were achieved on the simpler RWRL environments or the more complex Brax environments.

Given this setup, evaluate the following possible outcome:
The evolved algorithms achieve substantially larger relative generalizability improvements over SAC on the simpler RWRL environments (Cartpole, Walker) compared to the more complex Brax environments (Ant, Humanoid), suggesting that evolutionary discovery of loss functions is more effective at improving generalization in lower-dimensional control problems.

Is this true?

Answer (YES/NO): YES